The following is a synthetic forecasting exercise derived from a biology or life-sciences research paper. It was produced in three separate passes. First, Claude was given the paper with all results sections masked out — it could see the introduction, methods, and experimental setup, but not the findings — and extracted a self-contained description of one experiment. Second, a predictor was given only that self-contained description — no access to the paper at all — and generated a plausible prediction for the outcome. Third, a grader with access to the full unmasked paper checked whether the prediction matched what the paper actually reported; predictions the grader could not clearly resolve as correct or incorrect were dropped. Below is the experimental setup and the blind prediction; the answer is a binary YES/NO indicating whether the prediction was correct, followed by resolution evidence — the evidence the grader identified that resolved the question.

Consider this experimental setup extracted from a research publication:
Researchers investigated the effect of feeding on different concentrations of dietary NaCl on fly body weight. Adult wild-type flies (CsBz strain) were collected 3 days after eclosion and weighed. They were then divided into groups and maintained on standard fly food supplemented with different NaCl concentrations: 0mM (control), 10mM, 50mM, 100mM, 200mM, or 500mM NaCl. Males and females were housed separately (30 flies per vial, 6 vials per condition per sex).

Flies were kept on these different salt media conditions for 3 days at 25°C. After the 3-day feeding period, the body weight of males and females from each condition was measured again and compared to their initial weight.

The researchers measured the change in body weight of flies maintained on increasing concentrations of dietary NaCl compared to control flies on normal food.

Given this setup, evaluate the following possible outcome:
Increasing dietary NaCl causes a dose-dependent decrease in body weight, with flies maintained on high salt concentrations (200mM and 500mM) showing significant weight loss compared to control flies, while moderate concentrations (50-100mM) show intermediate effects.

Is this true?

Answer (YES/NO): NO